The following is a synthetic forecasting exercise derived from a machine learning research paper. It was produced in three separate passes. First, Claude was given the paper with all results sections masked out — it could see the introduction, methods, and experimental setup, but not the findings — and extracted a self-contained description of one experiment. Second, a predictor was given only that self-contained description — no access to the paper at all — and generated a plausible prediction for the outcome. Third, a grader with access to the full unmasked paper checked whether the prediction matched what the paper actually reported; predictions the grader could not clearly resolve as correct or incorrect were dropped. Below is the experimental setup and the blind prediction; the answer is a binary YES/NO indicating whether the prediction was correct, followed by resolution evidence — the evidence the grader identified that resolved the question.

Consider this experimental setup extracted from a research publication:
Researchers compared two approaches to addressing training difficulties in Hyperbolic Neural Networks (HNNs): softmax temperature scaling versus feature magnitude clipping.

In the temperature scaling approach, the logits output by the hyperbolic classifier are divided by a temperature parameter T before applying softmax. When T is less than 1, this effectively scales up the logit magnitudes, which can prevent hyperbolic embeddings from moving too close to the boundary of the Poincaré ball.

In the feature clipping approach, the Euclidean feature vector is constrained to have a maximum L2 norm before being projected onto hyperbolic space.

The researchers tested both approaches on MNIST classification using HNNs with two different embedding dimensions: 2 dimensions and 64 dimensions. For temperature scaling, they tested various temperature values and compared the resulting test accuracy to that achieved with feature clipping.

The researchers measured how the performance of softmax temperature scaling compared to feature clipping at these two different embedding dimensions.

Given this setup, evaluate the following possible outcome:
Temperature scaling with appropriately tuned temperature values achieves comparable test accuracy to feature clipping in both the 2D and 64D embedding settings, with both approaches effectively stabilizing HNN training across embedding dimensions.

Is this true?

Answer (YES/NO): NO